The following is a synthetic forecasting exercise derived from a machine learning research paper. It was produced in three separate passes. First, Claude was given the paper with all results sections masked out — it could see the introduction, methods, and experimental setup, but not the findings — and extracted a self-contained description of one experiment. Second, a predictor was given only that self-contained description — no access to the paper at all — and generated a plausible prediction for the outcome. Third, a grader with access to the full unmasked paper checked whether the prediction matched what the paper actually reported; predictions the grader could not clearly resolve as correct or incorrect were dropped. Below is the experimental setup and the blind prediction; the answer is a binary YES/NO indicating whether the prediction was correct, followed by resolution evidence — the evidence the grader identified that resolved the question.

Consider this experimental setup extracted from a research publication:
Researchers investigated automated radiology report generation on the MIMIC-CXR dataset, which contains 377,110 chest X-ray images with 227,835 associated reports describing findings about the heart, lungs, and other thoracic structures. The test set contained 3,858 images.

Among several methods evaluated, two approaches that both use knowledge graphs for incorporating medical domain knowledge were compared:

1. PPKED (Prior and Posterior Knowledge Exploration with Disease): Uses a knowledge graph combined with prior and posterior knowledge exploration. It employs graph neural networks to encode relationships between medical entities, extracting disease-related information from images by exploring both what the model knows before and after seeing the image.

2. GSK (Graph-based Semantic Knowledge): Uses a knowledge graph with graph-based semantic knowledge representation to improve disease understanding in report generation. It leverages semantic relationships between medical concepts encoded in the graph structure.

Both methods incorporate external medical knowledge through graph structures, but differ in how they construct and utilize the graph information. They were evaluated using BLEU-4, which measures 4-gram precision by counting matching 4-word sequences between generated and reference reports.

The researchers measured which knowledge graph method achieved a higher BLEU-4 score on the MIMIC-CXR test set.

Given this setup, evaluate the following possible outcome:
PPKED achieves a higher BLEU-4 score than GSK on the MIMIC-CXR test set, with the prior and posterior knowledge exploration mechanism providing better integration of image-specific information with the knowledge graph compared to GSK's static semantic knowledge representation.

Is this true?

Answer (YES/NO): NO